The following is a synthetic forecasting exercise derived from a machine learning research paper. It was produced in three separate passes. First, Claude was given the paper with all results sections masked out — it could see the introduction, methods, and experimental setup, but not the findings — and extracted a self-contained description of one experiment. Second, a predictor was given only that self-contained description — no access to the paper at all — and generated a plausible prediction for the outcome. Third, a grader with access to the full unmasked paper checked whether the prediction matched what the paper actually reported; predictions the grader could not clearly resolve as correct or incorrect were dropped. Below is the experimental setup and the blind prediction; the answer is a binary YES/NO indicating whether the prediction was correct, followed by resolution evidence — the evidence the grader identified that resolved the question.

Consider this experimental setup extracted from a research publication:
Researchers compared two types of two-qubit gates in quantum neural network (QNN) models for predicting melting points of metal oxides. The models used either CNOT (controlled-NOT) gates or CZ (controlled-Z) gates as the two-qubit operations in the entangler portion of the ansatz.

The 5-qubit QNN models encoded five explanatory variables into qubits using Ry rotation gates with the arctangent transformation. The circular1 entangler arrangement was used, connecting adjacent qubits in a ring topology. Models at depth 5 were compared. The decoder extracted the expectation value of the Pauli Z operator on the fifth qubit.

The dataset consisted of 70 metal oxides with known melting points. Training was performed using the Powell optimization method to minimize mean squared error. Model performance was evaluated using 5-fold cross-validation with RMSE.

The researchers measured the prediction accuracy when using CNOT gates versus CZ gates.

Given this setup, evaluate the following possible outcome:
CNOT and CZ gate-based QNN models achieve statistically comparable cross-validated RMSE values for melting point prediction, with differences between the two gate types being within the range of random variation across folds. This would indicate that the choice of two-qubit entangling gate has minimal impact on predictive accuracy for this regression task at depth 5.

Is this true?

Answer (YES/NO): NO